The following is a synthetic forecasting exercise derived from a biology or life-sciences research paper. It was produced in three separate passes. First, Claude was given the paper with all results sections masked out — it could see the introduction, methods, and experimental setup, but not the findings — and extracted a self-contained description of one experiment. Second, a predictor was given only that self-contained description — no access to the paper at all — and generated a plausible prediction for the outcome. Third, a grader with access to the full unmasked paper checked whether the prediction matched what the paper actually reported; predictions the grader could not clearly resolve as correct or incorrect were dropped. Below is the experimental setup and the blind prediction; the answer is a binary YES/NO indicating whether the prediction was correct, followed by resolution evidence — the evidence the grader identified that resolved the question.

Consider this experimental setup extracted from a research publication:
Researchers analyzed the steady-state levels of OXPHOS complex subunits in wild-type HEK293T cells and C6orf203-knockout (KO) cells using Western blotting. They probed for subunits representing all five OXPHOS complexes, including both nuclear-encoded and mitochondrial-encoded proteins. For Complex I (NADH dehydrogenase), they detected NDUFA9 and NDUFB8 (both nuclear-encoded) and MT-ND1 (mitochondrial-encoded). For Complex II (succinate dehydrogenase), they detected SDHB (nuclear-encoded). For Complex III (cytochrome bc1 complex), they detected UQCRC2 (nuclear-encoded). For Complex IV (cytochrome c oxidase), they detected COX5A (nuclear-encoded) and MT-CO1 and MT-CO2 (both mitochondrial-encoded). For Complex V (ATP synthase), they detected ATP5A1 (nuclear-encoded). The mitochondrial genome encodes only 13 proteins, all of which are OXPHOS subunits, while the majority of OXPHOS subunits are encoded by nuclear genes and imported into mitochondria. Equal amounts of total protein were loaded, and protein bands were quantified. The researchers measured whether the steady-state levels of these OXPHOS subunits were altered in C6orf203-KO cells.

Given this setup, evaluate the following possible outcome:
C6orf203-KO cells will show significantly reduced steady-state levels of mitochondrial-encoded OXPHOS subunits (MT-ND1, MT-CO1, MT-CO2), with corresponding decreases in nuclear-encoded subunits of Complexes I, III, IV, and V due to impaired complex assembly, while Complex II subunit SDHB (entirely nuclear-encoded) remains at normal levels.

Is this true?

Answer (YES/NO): YES